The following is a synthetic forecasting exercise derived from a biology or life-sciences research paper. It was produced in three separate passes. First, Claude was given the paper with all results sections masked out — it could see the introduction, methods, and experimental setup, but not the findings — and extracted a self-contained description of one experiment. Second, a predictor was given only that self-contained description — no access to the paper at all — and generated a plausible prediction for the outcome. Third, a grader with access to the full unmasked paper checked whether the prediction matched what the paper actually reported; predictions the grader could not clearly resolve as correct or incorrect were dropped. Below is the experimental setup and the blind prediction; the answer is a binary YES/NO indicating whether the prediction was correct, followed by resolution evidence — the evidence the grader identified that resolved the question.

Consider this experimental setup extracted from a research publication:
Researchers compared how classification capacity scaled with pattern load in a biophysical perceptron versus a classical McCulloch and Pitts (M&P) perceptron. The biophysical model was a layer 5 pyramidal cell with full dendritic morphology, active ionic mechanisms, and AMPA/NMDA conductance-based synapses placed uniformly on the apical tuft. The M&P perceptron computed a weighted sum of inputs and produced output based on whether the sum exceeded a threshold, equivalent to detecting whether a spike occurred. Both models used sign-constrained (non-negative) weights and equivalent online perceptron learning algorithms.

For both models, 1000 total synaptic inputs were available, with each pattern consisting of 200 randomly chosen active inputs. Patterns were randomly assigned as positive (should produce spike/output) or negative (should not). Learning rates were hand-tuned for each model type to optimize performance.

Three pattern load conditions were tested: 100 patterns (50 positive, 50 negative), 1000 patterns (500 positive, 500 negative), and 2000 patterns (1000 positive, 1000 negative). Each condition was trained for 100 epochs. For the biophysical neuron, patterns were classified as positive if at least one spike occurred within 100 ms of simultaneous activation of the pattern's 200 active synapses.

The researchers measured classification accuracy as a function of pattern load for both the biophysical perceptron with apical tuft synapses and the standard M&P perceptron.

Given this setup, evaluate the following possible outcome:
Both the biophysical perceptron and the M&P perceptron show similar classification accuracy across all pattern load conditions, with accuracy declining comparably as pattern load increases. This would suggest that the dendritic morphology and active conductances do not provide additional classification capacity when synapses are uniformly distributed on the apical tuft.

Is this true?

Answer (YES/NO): NO